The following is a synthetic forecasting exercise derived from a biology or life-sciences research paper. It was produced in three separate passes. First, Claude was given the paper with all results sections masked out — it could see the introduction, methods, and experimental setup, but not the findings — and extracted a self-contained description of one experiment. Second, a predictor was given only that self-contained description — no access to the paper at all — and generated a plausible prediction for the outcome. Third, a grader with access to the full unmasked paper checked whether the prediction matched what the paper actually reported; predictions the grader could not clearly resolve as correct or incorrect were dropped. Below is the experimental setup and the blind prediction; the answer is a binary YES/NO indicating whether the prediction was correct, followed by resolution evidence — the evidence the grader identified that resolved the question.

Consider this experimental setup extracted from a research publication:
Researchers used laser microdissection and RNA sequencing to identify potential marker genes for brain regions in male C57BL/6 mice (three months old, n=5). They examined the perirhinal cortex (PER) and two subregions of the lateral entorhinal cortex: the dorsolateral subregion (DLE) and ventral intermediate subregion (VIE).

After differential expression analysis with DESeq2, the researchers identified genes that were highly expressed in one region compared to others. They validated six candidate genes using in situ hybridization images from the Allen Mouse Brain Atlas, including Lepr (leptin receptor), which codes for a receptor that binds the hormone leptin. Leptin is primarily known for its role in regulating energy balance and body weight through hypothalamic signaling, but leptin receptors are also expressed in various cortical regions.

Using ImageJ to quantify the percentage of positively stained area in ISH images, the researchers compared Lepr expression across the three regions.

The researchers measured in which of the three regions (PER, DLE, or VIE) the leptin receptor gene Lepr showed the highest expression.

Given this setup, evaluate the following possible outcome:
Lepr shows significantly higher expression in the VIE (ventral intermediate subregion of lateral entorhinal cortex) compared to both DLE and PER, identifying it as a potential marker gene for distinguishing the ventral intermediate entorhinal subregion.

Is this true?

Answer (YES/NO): NO